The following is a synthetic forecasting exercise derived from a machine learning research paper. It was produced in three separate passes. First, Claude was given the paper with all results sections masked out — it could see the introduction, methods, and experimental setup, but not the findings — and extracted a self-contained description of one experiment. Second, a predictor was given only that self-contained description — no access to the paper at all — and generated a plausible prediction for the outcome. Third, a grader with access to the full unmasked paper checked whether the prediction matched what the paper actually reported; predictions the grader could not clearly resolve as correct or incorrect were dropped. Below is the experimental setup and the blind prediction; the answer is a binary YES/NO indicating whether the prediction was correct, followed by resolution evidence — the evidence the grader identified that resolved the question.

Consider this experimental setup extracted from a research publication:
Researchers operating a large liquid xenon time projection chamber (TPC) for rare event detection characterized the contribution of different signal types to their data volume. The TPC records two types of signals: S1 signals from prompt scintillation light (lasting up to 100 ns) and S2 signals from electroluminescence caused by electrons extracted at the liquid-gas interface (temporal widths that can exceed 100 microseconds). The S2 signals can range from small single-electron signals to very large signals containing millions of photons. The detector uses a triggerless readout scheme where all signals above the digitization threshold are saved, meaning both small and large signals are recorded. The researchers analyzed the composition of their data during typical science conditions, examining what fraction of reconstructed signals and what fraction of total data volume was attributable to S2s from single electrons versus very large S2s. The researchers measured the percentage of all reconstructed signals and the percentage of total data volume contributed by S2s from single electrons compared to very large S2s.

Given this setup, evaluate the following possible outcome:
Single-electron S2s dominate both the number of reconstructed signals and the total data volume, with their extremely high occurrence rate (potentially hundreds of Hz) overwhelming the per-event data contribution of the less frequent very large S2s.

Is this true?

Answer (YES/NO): NO